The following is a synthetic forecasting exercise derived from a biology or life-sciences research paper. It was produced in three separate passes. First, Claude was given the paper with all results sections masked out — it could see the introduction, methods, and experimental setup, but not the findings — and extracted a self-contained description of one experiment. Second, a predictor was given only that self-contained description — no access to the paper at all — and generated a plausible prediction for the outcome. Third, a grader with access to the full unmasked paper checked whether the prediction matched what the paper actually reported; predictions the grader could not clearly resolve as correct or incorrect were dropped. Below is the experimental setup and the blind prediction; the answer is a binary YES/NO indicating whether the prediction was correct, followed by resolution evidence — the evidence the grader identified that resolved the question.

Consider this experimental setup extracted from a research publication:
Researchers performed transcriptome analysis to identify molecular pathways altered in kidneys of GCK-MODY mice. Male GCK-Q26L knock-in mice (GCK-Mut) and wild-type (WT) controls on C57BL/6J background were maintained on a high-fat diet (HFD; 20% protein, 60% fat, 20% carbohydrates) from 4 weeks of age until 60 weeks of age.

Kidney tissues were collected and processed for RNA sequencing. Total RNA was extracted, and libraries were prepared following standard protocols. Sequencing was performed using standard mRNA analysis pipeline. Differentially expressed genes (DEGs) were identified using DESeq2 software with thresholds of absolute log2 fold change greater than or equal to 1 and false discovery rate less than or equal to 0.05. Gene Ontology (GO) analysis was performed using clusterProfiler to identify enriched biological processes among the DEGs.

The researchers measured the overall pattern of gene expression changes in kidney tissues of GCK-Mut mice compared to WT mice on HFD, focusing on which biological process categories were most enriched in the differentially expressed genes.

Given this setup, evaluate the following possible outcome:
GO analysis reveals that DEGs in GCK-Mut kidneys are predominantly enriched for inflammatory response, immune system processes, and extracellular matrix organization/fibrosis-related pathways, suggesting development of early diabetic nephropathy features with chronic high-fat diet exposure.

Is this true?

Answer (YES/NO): YES